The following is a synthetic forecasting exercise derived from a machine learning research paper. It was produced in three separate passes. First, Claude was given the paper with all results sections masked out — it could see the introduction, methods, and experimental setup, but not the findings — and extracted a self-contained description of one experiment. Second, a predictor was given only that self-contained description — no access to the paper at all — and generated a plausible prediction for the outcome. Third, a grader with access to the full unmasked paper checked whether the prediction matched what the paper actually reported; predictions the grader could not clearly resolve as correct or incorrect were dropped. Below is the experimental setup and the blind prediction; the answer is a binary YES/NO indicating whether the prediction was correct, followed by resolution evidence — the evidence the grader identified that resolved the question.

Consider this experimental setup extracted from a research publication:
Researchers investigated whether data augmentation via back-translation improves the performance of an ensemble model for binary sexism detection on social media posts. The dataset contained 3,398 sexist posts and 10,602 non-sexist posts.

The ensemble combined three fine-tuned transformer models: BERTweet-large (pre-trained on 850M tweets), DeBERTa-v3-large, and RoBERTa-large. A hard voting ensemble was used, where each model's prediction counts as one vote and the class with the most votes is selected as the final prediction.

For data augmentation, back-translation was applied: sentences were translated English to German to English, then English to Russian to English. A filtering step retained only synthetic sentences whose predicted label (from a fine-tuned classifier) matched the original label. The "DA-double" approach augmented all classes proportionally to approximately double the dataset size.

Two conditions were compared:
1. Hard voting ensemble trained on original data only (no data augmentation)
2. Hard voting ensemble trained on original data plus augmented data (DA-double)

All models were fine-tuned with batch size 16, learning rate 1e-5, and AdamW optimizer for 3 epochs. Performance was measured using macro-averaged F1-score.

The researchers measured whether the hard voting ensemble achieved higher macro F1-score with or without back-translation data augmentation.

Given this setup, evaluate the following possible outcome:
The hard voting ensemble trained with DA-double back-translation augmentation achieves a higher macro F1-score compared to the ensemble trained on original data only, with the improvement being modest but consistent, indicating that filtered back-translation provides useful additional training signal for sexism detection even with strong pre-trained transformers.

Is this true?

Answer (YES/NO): NO